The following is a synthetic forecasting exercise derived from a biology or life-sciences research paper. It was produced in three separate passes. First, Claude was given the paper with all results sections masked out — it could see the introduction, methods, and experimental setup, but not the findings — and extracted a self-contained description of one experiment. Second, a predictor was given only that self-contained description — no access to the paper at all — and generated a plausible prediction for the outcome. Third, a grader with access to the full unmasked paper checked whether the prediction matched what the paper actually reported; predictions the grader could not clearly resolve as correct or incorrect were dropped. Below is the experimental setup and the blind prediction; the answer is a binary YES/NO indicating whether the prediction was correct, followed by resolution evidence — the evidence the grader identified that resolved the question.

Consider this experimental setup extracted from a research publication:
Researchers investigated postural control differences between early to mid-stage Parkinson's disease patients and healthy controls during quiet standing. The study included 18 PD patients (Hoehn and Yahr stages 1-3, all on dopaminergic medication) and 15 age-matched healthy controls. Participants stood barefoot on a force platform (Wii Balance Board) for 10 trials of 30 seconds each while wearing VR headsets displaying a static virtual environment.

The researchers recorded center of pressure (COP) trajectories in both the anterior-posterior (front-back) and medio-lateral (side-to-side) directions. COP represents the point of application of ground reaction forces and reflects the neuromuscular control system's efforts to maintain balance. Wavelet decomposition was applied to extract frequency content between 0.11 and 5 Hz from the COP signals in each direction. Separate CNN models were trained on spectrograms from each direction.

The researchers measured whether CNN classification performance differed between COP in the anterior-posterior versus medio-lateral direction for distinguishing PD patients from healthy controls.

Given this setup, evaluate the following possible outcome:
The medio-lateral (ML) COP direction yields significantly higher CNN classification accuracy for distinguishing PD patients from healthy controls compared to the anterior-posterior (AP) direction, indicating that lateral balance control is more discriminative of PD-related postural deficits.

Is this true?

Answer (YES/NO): NO